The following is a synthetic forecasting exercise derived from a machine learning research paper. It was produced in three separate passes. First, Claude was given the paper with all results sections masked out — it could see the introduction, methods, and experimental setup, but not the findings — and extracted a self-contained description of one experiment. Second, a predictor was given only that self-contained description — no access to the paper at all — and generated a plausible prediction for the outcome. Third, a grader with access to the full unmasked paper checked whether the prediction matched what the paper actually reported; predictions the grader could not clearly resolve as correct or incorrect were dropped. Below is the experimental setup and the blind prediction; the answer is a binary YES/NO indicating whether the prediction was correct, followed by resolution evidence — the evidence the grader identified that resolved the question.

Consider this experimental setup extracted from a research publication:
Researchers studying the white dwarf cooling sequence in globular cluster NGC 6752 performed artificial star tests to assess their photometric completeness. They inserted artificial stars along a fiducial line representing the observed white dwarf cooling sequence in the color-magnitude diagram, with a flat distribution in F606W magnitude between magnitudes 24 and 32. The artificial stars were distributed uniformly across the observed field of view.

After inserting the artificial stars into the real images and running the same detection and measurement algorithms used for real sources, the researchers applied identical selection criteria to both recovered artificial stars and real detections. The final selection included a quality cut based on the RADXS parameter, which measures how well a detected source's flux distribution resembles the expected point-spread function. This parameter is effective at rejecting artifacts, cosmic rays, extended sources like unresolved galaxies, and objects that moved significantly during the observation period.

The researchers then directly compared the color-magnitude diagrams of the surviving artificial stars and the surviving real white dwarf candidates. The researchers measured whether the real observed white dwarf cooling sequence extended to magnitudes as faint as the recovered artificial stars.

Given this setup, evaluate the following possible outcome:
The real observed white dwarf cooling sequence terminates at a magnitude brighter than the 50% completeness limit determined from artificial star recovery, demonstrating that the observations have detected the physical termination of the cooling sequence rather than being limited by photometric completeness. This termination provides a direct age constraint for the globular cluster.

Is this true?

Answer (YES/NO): YES